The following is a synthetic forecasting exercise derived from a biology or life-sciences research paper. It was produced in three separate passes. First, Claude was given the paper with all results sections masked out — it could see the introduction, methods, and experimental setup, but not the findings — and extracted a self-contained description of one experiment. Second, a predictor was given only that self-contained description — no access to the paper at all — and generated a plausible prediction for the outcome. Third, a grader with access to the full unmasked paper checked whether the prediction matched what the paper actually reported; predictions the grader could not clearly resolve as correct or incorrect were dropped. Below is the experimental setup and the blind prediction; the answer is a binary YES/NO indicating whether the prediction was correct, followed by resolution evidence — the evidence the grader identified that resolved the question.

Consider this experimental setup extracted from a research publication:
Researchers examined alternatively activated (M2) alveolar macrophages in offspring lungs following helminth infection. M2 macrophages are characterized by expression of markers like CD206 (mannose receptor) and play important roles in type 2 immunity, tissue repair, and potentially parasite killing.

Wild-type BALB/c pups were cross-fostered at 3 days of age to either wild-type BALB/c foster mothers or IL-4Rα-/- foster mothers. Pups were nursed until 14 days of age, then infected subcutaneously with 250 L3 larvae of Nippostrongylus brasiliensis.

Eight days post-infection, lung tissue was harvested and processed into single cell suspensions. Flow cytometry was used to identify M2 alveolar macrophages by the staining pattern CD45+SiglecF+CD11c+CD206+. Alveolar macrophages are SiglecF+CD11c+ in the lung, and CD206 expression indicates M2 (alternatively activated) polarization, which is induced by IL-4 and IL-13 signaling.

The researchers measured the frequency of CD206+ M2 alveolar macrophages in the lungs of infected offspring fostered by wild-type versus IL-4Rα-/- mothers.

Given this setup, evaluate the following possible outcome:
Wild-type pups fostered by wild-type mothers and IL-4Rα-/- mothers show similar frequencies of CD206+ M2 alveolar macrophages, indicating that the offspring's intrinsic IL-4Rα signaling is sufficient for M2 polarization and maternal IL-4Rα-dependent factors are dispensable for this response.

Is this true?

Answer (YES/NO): NO